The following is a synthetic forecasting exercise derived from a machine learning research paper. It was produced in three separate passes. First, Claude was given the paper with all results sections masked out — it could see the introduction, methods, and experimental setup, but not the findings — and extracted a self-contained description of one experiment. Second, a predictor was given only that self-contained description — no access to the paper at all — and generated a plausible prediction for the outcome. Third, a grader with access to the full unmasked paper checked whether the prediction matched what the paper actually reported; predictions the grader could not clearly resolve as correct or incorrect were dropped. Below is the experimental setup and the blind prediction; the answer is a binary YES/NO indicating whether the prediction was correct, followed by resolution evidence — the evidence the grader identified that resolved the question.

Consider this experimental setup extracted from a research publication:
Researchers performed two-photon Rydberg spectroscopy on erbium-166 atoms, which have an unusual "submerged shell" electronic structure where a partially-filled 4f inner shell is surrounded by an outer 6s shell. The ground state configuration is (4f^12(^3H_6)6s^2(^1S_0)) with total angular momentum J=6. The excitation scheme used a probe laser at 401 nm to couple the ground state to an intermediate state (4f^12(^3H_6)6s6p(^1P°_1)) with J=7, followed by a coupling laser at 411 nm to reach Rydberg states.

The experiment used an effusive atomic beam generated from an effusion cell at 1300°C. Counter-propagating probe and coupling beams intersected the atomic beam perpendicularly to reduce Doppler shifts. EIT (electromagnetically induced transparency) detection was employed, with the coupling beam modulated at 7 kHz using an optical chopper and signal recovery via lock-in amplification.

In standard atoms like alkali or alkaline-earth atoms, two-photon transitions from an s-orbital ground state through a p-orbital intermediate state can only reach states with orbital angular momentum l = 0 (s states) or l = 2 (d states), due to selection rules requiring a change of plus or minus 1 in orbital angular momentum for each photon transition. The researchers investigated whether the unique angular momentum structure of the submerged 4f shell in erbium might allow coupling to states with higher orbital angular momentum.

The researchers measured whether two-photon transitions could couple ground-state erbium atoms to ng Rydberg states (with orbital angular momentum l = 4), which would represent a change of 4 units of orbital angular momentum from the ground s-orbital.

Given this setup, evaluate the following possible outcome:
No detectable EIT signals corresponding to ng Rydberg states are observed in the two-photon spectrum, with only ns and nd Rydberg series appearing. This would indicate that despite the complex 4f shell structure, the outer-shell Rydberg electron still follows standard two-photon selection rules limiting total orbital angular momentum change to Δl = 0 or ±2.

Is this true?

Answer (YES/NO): NO